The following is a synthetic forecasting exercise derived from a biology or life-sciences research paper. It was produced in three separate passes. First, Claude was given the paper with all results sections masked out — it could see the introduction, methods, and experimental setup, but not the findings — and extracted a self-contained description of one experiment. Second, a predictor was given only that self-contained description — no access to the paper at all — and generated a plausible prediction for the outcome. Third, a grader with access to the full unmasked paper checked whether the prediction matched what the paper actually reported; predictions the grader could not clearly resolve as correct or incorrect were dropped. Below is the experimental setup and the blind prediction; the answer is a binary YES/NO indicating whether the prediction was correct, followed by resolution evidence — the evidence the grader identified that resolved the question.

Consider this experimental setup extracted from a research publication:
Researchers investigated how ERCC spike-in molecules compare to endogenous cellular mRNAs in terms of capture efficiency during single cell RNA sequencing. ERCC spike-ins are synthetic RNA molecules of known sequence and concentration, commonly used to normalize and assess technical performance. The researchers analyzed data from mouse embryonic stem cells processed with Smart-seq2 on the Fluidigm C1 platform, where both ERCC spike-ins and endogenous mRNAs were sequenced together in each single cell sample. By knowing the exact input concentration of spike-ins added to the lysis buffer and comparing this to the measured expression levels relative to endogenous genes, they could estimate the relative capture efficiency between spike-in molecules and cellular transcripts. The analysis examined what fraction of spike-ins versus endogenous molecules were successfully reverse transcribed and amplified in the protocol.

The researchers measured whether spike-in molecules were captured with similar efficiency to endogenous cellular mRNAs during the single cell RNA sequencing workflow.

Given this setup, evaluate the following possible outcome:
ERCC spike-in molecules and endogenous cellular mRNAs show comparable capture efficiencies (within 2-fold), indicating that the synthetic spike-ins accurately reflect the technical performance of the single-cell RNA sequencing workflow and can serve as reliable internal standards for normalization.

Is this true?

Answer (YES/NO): NO